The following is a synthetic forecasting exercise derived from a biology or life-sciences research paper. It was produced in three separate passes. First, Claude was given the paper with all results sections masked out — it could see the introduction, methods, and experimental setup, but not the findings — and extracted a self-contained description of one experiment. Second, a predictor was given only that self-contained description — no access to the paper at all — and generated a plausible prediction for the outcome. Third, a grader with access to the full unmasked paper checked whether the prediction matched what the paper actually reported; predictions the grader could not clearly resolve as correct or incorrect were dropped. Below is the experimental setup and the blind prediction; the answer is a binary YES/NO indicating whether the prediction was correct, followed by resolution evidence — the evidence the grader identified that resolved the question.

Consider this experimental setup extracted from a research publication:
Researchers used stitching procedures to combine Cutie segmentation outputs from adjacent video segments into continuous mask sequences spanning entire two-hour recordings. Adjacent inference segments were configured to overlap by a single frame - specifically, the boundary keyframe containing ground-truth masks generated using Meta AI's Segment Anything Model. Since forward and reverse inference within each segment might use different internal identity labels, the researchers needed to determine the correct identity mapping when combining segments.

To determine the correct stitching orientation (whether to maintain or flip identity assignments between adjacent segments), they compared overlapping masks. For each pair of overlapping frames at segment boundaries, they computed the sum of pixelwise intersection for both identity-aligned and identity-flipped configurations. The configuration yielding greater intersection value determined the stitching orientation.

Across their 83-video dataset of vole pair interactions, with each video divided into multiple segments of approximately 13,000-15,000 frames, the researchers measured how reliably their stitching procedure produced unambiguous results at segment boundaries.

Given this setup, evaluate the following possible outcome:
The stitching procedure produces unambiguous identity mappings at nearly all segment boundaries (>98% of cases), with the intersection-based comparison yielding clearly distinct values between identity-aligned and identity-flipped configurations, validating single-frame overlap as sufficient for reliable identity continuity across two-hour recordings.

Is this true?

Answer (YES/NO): YES